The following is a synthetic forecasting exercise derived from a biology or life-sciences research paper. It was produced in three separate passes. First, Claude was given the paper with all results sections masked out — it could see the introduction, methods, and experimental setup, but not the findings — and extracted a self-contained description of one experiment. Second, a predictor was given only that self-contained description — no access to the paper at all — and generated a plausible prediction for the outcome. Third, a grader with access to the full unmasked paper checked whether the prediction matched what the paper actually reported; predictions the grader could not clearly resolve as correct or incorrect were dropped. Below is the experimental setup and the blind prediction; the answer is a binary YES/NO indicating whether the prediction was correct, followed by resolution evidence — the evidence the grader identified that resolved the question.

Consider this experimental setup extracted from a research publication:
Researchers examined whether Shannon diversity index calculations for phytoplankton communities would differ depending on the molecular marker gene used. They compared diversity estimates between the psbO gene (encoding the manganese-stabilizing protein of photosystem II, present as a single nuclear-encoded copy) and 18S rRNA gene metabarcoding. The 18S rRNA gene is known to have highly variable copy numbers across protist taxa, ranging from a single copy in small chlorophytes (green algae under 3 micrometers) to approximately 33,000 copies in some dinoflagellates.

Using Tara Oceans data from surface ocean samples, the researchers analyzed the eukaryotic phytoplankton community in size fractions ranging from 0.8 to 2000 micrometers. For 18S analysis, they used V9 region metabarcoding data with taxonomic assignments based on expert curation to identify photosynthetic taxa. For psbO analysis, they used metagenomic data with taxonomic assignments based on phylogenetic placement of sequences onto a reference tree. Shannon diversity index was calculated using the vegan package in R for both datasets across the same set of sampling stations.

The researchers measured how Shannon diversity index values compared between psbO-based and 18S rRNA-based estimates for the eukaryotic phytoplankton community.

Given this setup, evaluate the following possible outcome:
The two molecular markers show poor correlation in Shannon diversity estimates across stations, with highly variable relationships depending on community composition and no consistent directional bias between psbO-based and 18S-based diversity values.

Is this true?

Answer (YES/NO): NO